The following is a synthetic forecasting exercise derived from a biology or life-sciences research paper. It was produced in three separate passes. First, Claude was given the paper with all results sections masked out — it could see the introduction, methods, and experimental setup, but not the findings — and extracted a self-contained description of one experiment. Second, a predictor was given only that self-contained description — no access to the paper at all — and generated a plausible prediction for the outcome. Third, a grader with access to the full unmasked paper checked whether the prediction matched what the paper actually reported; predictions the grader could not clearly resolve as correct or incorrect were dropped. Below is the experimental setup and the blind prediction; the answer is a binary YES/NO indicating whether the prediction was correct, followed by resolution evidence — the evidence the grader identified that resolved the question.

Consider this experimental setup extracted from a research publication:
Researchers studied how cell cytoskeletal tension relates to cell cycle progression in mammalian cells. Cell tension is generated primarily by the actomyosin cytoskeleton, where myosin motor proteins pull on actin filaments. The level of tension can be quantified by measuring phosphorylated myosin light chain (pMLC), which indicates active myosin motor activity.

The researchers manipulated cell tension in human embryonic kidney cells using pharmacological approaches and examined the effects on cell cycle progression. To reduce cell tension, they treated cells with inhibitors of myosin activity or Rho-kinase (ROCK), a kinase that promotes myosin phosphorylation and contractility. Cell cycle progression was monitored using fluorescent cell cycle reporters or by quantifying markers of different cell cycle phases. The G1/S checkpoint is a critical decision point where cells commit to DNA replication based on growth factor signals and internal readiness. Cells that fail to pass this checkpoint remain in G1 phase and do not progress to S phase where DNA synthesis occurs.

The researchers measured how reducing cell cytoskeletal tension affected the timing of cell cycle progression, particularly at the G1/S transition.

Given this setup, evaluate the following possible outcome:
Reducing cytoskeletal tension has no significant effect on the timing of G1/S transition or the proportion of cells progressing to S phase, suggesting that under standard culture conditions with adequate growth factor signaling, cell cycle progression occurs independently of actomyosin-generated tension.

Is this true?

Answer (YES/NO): NO